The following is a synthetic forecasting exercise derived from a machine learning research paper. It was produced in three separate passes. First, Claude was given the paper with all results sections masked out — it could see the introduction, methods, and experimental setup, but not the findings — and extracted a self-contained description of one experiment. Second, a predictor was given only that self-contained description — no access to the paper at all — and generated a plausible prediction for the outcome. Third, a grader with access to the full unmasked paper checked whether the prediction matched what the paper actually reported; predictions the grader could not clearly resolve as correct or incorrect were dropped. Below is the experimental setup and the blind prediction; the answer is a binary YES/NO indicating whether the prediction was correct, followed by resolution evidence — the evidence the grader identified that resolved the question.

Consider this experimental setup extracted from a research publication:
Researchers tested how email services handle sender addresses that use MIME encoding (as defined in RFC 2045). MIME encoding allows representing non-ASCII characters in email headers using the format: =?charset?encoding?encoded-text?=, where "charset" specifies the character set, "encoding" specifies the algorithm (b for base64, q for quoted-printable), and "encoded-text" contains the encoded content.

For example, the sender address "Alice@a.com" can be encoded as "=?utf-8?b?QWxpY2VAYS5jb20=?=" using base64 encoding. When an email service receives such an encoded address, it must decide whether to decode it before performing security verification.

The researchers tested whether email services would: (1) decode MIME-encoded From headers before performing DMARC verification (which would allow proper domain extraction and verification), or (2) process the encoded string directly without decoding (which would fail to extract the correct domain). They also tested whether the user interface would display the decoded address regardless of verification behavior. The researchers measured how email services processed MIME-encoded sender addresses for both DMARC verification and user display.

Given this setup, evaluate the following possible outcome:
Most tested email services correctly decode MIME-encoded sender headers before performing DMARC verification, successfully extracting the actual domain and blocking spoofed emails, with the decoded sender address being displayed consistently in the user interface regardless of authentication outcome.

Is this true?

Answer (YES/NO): NO